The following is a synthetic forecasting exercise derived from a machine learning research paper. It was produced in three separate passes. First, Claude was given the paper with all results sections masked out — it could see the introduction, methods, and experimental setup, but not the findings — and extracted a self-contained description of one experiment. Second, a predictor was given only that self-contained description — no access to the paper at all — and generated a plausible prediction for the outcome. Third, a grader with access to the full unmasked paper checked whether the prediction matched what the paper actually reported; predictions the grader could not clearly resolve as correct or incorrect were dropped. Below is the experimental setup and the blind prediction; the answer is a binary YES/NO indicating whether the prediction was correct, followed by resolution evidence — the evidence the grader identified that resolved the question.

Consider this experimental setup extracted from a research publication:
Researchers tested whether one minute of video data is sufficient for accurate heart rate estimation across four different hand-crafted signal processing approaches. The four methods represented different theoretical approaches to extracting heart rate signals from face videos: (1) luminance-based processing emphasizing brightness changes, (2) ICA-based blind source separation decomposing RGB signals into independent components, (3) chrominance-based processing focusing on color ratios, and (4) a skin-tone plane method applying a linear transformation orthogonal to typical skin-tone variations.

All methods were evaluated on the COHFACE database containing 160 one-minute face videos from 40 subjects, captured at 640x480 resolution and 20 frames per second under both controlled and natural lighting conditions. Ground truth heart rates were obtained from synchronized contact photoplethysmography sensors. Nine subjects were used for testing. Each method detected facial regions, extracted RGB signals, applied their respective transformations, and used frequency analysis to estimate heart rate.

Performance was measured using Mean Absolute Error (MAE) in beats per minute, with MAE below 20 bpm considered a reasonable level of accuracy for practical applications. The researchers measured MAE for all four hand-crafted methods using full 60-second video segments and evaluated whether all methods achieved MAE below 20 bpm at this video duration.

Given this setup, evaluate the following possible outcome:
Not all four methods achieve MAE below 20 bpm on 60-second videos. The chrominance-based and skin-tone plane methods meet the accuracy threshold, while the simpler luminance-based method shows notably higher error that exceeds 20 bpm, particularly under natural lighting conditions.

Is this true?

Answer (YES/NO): NO